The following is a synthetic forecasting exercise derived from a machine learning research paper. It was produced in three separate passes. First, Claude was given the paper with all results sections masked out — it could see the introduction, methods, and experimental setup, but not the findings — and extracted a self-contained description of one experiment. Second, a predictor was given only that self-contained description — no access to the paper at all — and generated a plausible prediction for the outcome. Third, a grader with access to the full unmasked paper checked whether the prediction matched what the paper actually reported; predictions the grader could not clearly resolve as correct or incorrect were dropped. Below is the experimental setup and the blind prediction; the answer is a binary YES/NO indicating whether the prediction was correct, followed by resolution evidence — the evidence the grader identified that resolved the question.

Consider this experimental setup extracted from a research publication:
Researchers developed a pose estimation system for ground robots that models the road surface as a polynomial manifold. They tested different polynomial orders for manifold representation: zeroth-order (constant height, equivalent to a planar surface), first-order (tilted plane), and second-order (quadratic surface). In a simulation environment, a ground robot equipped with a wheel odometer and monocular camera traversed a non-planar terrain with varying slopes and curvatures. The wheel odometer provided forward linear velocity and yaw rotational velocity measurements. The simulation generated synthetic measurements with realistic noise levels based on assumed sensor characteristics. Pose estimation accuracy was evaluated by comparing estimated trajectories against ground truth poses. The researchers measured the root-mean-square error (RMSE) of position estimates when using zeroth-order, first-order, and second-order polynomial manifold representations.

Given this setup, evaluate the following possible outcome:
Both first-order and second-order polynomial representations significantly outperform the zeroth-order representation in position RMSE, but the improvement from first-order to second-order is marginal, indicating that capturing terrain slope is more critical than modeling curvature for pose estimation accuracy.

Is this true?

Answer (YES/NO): NO